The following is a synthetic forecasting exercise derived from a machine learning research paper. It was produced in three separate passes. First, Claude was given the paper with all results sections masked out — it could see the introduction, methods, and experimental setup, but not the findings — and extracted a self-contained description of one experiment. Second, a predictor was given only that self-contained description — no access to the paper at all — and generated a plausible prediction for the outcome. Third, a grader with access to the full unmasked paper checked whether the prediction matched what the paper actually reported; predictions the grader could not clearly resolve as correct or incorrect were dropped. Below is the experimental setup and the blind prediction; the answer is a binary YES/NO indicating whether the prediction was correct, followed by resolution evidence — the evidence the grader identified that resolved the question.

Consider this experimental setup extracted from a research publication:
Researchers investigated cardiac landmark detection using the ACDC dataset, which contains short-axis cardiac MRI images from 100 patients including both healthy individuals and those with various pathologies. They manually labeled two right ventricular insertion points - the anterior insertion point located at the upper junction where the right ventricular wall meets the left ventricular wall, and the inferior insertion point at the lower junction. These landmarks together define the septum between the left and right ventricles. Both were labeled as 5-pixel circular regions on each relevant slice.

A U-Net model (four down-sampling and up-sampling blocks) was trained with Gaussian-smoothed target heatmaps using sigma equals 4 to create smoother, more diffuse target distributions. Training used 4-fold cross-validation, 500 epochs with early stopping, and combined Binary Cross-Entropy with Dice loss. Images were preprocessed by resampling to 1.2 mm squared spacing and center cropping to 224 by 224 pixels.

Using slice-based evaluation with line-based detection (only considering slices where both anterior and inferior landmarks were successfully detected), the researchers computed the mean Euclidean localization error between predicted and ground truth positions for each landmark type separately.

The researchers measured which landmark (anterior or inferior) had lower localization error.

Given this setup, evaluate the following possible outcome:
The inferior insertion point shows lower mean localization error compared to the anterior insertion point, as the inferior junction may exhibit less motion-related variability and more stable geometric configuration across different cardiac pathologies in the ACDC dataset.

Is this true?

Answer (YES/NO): YES